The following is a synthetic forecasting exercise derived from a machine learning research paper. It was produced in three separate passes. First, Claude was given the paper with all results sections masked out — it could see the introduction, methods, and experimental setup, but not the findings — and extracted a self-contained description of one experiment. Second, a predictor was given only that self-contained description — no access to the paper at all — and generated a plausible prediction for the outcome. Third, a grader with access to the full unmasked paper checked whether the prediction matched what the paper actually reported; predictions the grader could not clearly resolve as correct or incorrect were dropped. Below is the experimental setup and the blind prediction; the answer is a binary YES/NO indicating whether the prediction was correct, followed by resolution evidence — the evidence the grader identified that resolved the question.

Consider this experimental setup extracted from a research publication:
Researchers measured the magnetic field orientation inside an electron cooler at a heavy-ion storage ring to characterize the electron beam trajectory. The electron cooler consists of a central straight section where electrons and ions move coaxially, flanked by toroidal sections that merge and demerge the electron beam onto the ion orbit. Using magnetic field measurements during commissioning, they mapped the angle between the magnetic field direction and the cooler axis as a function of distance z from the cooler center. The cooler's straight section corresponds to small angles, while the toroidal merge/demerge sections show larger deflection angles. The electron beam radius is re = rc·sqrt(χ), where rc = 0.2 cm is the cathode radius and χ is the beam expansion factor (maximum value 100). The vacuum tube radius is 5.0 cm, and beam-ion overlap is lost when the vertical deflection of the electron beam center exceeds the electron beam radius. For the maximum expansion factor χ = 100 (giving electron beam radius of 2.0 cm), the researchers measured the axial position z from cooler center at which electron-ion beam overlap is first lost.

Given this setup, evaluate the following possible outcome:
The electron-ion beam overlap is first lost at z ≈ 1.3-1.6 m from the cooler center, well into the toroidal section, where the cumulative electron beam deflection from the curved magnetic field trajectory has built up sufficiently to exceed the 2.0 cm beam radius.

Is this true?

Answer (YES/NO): NO